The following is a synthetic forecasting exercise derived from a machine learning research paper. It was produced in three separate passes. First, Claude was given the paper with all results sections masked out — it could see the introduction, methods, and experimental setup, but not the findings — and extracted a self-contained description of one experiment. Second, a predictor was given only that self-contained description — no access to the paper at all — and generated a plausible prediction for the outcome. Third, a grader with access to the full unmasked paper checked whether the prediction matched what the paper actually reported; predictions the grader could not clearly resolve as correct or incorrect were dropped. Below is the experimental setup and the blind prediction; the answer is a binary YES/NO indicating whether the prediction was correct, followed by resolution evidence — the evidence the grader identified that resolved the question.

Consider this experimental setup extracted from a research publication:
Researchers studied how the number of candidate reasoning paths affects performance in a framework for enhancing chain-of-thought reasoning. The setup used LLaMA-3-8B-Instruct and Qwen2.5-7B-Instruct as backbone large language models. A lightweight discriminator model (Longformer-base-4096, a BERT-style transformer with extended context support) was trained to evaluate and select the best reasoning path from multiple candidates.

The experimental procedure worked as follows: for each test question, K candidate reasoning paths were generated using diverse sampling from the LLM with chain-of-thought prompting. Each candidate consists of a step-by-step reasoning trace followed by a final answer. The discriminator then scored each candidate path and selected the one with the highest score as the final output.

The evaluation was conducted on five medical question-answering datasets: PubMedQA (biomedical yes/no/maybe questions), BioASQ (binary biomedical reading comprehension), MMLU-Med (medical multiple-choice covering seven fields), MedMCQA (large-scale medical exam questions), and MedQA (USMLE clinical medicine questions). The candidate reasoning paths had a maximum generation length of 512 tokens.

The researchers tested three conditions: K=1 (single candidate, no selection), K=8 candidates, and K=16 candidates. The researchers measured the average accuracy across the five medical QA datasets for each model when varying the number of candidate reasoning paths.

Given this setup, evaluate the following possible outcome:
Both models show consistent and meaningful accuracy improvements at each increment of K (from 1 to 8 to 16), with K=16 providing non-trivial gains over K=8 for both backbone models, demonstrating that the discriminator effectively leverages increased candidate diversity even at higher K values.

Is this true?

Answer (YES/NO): NO